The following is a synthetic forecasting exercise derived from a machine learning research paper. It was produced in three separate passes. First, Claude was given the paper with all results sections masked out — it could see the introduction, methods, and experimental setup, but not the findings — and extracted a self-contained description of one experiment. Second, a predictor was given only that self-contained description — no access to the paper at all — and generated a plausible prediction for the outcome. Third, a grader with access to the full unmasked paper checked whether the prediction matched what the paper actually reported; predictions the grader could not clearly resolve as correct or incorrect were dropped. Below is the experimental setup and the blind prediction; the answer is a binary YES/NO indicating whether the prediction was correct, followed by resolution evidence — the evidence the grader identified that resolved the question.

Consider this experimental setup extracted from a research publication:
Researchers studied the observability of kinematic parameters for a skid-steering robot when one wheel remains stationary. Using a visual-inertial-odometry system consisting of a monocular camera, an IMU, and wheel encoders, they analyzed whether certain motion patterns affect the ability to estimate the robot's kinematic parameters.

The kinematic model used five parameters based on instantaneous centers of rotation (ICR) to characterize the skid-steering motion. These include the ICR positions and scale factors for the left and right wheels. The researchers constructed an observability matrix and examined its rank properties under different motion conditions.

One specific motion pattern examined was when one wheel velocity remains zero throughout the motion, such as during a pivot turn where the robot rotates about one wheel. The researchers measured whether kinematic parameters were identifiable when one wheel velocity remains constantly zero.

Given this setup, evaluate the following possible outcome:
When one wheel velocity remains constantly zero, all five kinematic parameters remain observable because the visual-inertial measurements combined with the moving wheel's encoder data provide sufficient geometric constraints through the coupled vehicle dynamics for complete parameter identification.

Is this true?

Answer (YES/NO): NO